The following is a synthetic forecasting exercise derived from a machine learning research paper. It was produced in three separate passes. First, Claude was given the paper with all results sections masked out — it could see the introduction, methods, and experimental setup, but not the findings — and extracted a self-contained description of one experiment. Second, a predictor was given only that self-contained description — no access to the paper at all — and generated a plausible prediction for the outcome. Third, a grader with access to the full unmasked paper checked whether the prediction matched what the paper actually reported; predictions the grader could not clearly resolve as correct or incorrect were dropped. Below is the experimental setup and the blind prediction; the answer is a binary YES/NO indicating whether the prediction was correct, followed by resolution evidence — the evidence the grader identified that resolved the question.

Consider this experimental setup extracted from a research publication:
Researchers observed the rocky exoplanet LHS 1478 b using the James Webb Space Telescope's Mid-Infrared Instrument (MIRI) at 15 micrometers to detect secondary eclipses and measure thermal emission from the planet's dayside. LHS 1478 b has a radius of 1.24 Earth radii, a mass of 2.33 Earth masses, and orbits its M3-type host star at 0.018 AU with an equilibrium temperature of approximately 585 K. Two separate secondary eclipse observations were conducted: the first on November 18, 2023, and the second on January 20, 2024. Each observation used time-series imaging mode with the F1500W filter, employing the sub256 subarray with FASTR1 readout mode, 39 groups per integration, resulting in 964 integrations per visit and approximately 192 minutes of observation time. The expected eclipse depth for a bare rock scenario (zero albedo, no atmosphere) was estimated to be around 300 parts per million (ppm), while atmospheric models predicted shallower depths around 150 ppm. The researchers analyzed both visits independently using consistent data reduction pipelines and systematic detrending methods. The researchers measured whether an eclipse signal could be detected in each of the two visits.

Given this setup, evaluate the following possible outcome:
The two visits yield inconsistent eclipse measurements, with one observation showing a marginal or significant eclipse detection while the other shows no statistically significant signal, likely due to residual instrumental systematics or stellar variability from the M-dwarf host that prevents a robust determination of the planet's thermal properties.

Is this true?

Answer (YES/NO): YES